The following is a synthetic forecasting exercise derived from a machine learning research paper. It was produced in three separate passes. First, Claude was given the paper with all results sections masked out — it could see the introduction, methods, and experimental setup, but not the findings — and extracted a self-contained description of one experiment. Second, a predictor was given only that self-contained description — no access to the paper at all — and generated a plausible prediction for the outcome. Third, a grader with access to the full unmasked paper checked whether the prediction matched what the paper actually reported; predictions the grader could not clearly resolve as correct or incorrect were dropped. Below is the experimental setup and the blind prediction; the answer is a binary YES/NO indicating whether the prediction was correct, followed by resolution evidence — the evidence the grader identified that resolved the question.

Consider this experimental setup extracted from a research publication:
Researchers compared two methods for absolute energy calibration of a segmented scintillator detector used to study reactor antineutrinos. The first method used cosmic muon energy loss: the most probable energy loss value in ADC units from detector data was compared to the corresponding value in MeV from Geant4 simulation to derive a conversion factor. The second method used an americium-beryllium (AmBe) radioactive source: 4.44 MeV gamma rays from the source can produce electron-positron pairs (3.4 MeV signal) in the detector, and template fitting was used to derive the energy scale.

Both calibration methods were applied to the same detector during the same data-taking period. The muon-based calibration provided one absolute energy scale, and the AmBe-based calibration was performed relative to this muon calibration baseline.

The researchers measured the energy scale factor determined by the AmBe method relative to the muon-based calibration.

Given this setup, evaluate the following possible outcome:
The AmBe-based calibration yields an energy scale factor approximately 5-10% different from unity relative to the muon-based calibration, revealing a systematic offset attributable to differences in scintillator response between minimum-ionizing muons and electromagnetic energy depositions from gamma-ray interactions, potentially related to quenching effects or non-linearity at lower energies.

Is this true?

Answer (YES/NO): NO